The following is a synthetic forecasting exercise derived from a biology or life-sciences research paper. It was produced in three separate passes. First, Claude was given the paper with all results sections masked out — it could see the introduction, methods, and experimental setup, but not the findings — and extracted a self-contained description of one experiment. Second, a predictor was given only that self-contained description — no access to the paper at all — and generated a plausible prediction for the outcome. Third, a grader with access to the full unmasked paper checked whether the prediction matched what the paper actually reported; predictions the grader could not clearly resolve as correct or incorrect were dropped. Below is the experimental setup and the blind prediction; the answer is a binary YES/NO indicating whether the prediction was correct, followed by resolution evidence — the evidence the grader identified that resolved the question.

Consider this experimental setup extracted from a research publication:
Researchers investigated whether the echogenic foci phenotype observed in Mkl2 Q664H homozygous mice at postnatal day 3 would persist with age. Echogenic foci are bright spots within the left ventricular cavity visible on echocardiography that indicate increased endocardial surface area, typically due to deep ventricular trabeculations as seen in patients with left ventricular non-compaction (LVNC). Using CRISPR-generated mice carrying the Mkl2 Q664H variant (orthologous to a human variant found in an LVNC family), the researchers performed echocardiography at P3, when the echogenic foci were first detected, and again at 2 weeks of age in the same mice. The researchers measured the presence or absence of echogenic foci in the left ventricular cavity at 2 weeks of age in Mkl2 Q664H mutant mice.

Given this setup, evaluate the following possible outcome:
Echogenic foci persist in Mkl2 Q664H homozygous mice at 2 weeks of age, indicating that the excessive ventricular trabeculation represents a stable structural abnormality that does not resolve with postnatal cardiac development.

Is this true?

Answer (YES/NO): NO